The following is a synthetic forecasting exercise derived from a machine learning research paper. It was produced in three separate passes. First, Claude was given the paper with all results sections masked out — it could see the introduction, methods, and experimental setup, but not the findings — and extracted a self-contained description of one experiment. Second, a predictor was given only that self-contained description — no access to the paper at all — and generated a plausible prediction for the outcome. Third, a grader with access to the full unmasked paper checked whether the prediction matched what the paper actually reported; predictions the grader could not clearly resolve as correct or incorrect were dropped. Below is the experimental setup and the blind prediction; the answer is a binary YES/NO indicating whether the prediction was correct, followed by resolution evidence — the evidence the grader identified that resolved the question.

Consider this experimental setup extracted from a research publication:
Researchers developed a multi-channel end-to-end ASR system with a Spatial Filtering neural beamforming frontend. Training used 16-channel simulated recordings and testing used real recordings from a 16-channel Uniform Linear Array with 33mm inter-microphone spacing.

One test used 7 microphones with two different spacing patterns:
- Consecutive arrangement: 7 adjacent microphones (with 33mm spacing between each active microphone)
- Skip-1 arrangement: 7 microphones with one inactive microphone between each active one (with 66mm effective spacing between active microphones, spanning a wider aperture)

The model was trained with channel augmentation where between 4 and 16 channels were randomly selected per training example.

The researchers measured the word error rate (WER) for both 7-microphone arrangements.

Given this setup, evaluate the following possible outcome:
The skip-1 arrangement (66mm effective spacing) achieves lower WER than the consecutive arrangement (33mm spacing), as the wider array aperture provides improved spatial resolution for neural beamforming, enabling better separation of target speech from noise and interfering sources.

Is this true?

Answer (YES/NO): YES